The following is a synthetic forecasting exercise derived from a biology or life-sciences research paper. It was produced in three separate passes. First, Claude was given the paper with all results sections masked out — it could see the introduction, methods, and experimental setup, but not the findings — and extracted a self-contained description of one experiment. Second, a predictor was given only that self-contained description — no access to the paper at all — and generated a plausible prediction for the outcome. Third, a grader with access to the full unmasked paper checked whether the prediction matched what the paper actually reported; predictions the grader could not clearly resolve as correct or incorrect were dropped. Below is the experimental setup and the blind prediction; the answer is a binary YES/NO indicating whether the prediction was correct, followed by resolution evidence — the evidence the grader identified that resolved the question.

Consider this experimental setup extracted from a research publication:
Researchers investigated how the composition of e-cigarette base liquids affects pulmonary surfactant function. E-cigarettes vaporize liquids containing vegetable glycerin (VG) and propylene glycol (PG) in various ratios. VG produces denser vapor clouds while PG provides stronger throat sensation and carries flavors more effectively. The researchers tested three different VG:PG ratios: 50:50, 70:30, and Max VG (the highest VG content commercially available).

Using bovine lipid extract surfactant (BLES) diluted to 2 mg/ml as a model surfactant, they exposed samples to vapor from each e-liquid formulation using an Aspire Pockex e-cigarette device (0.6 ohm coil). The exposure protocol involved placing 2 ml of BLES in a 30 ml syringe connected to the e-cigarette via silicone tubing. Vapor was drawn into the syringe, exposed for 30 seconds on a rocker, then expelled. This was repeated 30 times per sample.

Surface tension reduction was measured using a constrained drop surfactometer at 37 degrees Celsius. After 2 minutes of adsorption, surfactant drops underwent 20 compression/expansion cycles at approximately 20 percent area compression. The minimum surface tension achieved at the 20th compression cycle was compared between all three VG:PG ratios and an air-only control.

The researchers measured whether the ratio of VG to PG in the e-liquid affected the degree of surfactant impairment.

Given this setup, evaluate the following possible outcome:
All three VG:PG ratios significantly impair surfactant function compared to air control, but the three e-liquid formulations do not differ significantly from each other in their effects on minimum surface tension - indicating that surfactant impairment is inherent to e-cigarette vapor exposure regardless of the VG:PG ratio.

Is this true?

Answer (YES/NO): NO